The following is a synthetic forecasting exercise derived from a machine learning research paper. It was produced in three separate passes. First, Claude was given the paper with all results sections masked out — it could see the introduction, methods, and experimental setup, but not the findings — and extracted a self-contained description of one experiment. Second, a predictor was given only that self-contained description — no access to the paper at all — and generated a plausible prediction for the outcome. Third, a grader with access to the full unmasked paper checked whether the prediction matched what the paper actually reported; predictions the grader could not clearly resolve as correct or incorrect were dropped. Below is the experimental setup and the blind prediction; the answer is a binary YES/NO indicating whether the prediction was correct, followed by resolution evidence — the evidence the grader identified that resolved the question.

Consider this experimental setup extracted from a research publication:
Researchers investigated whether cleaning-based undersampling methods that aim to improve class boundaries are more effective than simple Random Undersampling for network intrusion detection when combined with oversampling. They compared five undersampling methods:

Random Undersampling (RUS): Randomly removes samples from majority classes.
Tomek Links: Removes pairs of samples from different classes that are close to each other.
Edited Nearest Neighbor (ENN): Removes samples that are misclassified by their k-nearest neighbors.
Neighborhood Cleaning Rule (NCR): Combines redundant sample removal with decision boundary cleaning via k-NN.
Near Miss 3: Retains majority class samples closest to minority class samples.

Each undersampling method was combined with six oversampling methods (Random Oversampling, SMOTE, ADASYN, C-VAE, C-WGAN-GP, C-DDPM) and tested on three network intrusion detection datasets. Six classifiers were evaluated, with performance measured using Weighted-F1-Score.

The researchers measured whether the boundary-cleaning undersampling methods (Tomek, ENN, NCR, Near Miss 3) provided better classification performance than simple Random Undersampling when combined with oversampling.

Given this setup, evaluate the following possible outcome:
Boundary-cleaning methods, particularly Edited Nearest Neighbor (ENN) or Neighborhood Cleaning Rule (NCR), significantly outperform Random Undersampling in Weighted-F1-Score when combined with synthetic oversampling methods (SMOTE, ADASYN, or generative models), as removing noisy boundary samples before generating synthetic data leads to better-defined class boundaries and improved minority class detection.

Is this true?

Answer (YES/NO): NO